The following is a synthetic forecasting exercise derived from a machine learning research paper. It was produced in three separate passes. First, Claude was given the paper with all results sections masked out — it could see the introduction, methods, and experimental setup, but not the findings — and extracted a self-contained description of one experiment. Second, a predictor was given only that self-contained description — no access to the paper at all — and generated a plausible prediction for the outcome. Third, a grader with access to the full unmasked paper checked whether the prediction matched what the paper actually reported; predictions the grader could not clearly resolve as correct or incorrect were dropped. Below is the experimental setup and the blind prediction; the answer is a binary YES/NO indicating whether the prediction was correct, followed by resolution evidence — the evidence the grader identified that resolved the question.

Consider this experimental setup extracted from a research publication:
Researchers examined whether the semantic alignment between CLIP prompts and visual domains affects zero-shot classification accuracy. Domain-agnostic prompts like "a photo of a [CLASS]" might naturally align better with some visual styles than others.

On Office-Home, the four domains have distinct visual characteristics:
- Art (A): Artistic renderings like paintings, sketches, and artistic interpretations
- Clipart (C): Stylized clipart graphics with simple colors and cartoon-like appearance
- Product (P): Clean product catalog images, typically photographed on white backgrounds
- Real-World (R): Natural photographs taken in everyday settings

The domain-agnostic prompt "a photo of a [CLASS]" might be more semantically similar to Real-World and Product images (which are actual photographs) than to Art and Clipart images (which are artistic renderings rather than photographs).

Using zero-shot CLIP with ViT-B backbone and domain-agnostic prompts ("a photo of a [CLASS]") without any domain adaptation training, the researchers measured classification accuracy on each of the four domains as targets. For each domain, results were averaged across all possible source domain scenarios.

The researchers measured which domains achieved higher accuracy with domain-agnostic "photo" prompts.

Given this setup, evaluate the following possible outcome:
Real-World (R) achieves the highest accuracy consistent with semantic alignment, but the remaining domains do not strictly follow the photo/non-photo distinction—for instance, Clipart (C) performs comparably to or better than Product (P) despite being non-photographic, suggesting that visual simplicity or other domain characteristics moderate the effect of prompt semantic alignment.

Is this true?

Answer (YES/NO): NO